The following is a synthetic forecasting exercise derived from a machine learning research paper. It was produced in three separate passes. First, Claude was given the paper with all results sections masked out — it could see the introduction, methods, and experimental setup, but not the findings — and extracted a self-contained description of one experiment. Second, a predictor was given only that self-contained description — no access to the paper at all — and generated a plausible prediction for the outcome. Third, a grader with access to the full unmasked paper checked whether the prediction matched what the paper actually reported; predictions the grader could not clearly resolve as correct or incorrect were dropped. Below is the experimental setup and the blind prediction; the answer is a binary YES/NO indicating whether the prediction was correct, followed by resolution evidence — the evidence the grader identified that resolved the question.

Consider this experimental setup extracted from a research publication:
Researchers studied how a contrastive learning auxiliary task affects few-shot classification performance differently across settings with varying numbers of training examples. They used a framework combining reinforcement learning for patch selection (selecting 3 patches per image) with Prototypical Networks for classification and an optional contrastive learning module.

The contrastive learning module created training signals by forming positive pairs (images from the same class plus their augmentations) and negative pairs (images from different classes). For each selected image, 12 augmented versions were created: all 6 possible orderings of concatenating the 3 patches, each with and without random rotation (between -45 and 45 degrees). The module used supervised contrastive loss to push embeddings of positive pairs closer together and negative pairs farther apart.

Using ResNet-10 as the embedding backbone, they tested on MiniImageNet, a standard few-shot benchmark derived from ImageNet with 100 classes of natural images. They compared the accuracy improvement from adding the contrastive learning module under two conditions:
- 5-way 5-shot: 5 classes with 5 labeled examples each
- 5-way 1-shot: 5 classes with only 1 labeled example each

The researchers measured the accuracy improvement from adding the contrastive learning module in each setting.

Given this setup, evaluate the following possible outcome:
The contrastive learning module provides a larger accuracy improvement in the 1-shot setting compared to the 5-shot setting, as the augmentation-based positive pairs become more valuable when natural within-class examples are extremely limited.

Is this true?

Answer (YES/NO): NO